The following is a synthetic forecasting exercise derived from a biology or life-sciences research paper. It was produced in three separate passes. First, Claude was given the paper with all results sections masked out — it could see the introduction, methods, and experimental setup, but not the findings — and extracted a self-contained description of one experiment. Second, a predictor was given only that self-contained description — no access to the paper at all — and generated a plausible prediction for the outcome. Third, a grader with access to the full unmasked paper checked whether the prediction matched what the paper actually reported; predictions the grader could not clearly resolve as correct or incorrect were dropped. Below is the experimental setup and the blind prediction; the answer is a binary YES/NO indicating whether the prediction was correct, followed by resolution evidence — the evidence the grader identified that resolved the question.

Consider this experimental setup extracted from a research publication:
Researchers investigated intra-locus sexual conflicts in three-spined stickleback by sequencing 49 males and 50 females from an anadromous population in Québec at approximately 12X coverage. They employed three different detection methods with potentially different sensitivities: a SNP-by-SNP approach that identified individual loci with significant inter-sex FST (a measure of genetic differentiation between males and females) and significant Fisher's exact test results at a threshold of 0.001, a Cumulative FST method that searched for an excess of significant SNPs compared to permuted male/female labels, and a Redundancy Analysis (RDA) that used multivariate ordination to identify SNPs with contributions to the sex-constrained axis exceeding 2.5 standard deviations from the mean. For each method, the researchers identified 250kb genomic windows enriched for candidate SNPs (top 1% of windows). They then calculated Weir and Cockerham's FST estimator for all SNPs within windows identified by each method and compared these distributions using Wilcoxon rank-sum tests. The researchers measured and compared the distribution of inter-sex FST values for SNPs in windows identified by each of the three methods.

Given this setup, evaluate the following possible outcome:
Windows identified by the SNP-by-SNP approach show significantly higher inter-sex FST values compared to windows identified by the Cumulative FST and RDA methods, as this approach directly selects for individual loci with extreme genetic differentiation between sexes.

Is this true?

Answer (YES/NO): YES